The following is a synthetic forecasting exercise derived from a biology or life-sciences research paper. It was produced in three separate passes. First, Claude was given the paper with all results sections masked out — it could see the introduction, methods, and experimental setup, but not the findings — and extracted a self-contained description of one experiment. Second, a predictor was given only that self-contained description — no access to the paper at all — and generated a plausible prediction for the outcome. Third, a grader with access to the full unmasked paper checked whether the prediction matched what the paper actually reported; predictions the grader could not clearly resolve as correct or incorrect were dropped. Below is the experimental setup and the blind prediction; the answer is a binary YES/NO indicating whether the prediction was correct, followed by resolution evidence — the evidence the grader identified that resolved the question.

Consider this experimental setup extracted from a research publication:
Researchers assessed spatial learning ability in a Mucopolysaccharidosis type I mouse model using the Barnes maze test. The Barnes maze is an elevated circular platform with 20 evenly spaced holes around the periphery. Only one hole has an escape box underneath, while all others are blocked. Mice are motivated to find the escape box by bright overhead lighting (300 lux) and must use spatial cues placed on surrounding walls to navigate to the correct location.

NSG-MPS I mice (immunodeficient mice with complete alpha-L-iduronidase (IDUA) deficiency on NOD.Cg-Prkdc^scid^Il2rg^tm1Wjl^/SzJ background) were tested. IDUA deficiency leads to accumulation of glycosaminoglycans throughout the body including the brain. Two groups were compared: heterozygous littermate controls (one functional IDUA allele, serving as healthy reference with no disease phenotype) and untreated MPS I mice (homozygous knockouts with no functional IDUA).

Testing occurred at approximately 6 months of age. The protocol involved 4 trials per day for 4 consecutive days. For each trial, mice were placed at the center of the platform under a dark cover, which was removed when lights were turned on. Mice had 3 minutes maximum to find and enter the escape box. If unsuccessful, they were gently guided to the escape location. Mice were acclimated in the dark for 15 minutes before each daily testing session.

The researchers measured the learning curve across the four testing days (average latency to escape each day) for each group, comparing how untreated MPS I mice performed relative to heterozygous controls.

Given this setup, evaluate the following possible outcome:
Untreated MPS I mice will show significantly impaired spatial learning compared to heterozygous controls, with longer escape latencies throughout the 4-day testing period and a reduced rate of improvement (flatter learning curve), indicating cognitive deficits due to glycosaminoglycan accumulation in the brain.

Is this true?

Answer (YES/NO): YES